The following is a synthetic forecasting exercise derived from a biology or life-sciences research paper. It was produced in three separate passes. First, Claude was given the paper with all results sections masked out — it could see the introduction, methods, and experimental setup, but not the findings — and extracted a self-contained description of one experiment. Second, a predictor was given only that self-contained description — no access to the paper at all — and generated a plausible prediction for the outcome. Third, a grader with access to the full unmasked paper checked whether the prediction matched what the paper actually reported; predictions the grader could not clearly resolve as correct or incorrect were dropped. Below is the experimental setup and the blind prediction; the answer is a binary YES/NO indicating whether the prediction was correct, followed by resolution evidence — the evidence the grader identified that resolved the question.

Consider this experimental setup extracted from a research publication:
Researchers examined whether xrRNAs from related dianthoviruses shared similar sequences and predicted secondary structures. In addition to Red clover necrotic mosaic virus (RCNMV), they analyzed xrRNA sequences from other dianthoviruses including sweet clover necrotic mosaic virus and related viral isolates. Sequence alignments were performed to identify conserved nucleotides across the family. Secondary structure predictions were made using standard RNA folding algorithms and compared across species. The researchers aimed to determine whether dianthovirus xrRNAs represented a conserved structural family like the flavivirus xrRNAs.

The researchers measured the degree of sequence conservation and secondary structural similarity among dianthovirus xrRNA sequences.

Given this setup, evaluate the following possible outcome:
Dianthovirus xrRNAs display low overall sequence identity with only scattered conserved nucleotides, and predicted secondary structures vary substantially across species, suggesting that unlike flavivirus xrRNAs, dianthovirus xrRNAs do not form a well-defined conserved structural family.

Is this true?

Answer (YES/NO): NO